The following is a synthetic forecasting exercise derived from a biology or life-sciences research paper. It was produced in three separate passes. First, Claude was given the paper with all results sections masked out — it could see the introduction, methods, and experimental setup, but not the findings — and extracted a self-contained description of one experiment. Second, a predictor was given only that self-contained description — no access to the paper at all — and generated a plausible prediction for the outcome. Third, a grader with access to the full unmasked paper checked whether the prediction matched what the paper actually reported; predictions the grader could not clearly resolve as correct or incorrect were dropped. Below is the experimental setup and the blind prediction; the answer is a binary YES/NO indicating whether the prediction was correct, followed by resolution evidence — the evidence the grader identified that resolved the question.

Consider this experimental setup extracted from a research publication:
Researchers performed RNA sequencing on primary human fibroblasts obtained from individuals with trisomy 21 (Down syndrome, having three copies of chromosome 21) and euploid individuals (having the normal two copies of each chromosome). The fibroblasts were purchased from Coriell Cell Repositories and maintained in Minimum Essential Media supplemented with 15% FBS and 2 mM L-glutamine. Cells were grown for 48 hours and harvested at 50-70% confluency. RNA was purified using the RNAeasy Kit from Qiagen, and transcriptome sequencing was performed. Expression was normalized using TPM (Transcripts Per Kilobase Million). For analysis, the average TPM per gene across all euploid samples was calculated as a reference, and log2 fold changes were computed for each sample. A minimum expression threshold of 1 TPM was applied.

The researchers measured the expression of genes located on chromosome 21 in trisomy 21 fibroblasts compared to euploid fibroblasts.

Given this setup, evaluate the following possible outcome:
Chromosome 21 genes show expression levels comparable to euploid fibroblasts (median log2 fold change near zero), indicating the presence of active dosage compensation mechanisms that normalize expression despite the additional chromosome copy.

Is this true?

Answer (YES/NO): NO